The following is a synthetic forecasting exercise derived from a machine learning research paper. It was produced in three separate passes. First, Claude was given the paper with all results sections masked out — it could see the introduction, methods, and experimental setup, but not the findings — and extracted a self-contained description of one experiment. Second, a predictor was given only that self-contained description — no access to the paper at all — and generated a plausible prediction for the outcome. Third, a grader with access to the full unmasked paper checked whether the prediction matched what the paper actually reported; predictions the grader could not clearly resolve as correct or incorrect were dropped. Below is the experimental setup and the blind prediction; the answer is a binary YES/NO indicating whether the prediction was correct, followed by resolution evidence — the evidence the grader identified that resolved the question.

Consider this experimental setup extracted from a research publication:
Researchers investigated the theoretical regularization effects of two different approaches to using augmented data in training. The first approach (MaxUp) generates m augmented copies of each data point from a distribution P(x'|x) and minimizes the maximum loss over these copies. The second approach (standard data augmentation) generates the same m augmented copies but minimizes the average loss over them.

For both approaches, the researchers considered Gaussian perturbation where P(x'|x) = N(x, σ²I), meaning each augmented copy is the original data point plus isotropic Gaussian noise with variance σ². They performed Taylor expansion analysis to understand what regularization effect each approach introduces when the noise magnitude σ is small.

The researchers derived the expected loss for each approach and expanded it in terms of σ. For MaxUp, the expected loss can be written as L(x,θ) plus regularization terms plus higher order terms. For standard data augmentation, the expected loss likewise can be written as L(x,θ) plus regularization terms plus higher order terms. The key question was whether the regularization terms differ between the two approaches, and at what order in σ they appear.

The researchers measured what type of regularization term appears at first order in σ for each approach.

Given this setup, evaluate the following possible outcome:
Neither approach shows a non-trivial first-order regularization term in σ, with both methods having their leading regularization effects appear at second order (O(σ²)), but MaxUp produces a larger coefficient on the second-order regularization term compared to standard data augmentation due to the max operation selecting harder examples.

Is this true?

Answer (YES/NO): NO